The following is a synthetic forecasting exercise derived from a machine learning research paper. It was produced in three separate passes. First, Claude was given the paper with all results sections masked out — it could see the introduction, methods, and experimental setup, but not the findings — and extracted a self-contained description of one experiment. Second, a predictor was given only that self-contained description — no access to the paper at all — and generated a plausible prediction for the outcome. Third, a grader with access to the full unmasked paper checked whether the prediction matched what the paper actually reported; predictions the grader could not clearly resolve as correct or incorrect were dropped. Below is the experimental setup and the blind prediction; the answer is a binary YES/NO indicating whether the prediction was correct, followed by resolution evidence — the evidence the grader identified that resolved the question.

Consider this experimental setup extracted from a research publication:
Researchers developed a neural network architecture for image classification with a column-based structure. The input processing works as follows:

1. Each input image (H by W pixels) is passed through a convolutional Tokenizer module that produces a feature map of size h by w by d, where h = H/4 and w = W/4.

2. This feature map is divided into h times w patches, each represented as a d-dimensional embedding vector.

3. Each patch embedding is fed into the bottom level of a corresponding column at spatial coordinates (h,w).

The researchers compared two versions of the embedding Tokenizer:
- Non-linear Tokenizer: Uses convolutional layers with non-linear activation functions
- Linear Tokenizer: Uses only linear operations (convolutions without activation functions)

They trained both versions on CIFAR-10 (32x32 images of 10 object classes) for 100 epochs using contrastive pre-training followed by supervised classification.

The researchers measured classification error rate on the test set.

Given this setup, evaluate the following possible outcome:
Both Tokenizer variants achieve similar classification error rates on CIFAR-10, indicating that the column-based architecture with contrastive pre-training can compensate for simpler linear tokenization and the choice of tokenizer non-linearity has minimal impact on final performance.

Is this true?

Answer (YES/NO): NO